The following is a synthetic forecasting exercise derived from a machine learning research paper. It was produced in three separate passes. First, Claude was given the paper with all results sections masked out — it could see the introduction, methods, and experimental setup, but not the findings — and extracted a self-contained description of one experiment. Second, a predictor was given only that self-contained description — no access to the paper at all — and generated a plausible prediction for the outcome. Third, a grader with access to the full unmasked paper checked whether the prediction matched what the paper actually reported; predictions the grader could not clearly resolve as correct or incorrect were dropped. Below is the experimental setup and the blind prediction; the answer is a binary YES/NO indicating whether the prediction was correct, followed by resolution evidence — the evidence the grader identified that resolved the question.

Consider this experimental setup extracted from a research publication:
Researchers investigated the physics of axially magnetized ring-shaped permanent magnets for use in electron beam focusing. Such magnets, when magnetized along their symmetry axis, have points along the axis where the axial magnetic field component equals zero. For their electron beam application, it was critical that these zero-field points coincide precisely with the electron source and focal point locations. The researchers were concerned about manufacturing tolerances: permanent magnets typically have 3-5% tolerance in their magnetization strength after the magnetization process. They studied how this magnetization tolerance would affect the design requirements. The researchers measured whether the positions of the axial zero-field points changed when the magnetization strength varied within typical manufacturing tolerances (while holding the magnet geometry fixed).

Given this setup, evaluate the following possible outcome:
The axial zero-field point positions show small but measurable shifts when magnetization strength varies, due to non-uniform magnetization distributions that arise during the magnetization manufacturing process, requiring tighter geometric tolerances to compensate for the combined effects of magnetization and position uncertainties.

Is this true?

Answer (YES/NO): NO